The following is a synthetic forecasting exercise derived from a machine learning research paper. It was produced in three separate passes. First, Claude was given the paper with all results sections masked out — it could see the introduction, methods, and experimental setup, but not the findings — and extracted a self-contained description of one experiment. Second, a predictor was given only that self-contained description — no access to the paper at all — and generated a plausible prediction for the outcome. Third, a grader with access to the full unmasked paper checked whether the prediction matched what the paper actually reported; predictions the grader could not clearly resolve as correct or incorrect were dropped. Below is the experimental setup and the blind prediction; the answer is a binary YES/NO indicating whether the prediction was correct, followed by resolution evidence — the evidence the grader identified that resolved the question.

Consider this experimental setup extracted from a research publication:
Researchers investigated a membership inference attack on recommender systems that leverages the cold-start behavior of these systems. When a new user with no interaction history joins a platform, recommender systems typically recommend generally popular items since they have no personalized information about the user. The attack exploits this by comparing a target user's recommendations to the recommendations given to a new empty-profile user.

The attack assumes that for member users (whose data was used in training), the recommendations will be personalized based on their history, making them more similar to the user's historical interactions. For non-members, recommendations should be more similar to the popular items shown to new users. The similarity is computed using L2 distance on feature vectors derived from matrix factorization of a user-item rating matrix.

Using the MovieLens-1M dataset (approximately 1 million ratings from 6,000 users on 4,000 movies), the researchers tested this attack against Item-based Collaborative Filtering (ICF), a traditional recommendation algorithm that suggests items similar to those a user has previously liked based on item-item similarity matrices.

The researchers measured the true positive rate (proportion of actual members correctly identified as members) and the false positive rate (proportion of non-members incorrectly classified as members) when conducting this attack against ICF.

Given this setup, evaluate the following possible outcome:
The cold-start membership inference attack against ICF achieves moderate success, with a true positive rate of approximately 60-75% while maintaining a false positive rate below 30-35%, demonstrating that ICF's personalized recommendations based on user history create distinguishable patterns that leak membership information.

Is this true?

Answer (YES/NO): YES